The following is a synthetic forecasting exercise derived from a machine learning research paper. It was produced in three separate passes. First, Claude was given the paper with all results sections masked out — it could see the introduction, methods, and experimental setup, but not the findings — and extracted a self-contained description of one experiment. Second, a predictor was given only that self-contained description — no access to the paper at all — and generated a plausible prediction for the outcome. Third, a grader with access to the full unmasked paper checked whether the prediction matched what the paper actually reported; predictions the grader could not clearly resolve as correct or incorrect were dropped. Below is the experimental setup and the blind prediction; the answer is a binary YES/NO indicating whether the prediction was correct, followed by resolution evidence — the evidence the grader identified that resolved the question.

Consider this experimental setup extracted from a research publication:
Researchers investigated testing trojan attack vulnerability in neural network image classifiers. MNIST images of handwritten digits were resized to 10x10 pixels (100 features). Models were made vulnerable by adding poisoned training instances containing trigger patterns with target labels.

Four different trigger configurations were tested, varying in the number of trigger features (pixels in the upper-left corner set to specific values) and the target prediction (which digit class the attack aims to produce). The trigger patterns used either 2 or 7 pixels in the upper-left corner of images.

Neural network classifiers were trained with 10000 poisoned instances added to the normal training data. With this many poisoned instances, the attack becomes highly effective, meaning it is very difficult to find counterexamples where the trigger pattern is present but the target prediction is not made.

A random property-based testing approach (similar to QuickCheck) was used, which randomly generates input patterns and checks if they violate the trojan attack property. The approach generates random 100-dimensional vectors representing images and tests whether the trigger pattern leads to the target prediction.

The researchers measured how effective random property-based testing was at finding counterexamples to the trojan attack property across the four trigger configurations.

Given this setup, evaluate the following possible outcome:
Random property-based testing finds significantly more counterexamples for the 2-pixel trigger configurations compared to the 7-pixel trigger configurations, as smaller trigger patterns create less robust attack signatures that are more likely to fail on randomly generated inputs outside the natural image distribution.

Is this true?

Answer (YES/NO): NO